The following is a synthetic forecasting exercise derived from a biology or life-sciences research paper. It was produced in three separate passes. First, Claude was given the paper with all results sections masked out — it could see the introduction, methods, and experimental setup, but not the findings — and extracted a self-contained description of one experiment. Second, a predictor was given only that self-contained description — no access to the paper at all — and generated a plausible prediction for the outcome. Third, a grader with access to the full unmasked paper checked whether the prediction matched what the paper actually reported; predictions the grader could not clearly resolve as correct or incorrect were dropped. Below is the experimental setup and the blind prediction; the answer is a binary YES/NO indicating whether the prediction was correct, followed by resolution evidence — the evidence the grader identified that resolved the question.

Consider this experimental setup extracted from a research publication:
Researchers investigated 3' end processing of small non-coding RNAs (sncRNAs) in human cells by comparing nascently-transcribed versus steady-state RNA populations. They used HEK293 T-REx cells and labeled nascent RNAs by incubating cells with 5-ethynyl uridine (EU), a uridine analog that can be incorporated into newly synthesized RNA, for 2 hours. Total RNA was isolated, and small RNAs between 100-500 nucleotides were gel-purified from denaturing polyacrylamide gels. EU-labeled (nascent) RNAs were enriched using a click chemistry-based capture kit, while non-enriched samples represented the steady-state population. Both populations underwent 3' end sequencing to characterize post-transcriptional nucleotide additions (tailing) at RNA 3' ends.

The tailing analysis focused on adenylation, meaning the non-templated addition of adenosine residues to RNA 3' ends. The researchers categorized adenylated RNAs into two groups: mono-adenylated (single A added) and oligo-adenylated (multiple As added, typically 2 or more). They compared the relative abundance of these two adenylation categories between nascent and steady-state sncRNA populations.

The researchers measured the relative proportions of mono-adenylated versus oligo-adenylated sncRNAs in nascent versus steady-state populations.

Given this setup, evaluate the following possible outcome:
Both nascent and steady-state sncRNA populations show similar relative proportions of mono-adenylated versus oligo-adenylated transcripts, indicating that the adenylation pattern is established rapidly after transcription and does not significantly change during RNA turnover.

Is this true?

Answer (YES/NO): NO